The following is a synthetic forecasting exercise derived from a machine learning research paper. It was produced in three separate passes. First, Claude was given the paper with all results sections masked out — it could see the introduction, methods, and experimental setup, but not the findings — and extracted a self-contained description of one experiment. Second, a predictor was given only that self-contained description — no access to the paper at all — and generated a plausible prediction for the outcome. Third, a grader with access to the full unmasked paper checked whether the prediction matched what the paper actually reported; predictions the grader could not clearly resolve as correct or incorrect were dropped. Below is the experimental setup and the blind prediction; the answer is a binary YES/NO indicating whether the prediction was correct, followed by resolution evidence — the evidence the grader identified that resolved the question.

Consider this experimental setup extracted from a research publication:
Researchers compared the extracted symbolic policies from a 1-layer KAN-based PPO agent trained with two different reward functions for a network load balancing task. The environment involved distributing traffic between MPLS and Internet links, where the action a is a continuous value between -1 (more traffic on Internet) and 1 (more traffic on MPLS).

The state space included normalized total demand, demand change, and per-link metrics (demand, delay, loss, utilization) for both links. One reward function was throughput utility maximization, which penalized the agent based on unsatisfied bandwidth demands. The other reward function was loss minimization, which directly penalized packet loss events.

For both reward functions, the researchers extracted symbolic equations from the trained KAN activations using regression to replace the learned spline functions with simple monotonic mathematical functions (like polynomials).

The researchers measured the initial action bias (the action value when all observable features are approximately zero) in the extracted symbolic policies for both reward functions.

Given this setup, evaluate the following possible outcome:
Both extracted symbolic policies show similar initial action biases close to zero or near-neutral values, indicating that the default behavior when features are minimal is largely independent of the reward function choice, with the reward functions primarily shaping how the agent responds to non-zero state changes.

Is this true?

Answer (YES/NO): NO